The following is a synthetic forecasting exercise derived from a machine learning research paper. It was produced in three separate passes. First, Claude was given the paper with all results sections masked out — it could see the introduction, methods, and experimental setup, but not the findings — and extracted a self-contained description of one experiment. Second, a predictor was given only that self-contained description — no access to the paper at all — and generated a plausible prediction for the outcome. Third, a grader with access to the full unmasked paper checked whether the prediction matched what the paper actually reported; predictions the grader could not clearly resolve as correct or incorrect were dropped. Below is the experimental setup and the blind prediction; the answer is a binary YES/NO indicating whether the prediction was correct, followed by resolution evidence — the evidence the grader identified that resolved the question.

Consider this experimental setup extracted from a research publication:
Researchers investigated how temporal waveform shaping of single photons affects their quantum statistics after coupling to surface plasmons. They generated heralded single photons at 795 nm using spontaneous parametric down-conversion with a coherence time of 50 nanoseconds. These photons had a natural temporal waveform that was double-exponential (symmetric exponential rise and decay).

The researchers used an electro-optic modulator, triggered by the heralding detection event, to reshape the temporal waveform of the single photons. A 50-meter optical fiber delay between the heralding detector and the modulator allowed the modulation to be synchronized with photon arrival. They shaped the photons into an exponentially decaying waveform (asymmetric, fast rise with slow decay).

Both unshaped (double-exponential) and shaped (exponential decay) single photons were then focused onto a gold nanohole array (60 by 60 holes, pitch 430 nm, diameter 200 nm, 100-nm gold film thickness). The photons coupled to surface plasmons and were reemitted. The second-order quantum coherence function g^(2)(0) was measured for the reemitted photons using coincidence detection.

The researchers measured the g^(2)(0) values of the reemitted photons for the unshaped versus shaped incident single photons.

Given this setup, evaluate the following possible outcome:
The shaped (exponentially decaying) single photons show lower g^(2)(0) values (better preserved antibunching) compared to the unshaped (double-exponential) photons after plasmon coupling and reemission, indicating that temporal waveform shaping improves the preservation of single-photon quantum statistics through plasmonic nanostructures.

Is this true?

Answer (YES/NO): YES